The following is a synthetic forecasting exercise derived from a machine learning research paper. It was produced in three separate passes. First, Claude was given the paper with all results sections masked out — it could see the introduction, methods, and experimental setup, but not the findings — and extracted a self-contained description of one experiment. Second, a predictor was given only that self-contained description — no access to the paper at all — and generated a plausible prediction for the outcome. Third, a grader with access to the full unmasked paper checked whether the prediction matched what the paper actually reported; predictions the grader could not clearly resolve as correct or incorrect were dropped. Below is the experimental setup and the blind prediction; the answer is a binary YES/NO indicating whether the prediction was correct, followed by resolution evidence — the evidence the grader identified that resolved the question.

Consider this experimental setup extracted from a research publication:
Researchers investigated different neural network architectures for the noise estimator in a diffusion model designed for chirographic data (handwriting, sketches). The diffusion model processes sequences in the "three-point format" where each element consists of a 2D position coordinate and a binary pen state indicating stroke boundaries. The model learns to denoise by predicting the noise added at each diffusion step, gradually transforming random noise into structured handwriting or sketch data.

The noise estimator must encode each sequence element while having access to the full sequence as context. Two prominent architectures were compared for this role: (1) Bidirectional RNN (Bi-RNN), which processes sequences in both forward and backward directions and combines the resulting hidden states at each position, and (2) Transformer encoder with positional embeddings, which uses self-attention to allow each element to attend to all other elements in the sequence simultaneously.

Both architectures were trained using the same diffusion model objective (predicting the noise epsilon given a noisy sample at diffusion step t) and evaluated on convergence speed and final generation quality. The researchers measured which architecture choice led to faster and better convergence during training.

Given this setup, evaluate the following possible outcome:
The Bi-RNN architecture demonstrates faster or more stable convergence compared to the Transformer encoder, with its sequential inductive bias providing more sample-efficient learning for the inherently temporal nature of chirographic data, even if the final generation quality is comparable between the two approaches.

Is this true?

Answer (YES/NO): NO